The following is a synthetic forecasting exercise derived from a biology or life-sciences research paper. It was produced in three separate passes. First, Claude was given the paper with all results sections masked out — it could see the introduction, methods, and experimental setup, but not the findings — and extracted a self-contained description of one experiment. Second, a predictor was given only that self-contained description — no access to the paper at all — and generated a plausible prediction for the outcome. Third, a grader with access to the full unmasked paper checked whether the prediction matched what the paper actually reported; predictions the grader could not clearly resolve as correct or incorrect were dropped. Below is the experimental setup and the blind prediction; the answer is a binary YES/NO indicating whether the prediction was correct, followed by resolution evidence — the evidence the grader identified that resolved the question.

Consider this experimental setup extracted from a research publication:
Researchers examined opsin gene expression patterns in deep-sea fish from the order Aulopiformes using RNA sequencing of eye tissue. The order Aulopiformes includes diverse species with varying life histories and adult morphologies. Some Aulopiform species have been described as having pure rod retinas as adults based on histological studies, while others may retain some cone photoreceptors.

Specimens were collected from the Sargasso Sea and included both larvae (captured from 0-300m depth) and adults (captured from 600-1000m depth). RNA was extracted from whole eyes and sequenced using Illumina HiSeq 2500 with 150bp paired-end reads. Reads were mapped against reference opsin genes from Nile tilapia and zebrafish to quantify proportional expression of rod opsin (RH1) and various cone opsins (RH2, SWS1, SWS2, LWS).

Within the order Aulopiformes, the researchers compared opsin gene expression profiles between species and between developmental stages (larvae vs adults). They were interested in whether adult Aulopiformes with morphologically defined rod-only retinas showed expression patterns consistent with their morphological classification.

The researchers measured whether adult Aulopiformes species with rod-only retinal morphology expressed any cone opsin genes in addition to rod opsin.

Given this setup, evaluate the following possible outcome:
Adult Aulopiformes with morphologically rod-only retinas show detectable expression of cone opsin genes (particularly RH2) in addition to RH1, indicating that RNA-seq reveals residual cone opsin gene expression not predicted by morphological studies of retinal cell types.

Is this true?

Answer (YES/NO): NO